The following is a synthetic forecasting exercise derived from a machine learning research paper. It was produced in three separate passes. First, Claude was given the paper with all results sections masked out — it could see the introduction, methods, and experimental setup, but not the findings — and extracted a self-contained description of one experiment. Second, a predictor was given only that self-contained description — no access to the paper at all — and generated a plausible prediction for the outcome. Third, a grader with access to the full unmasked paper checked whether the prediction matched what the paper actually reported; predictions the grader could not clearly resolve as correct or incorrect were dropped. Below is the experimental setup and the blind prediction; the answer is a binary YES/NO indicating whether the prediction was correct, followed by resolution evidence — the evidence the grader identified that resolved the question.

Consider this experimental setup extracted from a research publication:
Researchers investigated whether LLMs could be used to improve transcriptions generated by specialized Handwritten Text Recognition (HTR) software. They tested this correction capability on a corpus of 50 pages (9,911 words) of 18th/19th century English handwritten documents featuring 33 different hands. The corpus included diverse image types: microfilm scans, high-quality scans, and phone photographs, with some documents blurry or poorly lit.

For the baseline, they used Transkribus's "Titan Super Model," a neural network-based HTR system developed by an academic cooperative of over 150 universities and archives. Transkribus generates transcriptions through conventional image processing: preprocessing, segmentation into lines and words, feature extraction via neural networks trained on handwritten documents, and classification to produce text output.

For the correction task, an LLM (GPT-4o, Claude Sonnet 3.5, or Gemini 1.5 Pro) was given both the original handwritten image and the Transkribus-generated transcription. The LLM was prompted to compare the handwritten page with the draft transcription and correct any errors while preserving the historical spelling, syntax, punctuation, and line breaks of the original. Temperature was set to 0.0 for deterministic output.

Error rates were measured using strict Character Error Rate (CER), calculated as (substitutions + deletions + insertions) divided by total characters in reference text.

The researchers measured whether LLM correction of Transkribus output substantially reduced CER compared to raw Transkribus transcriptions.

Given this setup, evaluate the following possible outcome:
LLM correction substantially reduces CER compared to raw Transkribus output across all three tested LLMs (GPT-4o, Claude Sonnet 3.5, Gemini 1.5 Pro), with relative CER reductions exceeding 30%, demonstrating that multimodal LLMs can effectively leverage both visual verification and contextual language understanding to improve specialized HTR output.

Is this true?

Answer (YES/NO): YES